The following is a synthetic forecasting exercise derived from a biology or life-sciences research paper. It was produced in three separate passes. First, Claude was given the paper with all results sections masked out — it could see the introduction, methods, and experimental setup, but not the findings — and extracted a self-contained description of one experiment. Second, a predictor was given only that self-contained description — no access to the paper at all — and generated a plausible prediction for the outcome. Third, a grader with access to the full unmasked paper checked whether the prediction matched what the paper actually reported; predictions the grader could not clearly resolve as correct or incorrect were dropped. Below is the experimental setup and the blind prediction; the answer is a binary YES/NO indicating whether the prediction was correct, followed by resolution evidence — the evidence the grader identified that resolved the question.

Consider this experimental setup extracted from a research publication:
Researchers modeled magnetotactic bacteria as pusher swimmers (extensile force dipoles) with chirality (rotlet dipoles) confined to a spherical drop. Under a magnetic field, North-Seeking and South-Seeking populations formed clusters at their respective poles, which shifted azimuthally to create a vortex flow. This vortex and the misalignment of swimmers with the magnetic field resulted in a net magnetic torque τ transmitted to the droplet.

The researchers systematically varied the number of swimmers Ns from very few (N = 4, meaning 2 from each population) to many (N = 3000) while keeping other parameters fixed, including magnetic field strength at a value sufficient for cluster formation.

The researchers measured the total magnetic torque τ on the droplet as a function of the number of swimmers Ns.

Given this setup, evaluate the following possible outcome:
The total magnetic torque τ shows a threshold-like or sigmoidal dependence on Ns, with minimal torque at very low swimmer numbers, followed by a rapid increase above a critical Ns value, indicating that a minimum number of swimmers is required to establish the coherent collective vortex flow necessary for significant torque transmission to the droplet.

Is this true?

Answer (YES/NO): NO